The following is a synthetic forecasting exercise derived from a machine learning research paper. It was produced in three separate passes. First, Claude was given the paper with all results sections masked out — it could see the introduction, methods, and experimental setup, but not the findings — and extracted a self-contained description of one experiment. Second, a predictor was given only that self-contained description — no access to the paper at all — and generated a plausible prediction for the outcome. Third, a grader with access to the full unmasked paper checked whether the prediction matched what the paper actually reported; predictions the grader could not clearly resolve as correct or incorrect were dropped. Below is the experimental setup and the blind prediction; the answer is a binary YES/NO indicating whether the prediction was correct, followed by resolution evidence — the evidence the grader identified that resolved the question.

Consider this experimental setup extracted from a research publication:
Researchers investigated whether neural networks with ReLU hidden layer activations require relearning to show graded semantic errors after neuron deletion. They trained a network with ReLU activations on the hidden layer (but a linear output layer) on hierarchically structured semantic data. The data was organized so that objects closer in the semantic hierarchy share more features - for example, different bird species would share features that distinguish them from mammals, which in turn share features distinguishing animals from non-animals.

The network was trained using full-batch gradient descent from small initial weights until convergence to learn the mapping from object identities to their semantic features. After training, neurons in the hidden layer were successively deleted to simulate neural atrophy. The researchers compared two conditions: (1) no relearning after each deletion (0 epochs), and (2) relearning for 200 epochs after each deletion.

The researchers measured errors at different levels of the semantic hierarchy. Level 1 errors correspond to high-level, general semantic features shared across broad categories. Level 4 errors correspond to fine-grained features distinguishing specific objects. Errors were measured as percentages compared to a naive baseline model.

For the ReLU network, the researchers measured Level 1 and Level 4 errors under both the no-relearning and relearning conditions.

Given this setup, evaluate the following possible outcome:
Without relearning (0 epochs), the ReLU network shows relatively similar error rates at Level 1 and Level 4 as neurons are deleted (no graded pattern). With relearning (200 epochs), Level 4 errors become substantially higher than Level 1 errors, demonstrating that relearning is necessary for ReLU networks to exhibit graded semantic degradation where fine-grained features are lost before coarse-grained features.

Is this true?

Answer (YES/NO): NO